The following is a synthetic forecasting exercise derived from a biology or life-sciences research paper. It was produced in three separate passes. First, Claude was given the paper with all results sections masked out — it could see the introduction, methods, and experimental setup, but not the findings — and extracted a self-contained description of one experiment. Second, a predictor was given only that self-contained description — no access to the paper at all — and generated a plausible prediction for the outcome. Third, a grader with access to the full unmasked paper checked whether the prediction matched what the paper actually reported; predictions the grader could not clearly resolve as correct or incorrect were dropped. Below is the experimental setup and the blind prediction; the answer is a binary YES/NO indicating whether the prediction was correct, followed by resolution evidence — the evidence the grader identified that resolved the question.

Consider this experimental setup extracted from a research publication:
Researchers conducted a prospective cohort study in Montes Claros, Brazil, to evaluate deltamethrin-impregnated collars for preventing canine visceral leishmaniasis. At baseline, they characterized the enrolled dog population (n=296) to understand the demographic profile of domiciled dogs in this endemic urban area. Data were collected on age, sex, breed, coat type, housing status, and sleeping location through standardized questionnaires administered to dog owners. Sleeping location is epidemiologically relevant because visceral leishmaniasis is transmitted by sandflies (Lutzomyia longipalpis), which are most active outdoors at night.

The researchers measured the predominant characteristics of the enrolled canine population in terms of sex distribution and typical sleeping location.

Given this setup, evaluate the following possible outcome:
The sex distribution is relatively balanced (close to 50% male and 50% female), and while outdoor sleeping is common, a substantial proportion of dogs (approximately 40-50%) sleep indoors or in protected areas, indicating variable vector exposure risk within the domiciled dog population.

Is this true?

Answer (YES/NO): NO